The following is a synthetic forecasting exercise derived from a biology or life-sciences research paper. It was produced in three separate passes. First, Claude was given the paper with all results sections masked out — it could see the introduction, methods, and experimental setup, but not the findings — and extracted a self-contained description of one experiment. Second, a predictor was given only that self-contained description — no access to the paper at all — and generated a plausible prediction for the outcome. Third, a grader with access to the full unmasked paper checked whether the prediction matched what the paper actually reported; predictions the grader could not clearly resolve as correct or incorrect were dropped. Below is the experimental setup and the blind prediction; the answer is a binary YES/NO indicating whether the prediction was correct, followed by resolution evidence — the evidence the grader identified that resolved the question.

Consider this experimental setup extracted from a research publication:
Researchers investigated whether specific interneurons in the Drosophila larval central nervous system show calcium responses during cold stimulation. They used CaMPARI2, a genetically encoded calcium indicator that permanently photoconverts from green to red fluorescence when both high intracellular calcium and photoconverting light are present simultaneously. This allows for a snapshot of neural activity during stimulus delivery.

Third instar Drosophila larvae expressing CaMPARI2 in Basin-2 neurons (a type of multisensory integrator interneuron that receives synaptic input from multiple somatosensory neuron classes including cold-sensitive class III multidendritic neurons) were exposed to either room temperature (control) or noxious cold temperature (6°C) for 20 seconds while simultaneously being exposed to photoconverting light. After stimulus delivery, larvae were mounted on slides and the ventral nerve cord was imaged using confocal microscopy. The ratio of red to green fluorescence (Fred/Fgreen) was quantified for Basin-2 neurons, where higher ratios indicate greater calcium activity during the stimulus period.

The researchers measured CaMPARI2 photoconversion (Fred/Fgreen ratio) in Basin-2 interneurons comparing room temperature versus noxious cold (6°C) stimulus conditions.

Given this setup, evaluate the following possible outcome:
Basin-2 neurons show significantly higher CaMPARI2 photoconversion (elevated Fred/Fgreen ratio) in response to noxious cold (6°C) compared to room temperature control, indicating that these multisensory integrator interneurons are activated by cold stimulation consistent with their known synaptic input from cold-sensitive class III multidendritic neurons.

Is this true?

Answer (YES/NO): YES